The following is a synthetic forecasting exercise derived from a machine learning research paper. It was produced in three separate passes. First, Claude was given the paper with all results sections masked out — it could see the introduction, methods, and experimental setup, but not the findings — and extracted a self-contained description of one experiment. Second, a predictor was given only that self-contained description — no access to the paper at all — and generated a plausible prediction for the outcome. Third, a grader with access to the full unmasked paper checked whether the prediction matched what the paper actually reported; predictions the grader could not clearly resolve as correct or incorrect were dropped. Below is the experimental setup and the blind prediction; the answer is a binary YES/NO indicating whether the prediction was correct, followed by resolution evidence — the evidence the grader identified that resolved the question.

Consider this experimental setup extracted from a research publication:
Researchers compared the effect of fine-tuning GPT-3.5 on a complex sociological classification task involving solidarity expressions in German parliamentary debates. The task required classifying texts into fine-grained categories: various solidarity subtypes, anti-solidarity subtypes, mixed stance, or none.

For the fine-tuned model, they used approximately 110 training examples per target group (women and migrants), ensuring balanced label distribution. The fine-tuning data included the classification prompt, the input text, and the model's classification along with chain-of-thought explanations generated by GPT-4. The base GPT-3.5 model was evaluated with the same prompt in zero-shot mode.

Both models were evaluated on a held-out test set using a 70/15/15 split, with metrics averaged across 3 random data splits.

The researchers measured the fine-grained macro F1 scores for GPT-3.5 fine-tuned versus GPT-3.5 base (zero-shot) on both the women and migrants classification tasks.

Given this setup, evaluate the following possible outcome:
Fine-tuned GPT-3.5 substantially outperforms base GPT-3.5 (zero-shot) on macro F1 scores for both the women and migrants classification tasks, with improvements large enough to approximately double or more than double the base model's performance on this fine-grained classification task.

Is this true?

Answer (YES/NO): NO